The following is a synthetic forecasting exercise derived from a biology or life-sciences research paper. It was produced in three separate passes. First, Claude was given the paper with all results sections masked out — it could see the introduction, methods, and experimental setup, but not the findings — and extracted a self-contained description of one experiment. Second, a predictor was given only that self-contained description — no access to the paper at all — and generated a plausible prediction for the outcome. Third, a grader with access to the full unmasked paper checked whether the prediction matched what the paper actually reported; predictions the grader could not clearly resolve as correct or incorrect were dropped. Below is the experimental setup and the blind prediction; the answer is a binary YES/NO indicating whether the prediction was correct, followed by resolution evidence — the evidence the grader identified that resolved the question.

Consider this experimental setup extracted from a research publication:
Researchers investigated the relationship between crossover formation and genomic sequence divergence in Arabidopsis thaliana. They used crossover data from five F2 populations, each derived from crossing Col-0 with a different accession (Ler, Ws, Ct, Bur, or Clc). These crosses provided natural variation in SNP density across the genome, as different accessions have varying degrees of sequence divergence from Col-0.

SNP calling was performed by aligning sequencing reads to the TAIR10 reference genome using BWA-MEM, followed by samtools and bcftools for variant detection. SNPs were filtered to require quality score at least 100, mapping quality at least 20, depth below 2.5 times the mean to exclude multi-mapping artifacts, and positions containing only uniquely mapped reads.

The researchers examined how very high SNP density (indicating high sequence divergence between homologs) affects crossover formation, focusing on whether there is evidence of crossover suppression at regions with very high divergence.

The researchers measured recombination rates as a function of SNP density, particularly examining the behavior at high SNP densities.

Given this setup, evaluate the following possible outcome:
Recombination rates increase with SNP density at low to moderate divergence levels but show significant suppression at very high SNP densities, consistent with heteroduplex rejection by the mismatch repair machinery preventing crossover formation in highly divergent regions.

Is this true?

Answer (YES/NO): YES